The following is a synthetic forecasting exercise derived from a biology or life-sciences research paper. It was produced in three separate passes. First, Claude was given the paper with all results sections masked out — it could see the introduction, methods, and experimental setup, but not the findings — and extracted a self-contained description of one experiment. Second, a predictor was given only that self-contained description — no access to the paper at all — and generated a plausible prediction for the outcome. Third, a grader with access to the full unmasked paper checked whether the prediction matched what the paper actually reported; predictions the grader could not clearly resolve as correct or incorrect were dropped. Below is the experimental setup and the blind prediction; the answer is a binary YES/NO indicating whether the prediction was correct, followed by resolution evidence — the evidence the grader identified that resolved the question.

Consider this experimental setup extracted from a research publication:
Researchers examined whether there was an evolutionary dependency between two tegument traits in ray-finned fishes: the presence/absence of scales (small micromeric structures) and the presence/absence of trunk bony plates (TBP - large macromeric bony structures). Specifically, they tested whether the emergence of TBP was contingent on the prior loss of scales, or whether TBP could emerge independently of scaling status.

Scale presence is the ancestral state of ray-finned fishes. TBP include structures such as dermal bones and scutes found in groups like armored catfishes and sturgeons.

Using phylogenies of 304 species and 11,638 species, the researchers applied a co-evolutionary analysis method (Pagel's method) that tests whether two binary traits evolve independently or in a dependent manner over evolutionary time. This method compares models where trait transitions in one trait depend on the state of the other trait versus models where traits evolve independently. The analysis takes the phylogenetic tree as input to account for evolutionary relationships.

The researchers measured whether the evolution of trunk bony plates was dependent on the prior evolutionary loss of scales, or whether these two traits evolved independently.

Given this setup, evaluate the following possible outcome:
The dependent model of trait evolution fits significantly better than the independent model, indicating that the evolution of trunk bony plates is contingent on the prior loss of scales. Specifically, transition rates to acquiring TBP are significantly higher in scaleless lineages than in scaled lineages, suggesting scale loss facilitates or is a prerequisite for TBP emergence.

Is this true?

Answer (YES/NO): YES